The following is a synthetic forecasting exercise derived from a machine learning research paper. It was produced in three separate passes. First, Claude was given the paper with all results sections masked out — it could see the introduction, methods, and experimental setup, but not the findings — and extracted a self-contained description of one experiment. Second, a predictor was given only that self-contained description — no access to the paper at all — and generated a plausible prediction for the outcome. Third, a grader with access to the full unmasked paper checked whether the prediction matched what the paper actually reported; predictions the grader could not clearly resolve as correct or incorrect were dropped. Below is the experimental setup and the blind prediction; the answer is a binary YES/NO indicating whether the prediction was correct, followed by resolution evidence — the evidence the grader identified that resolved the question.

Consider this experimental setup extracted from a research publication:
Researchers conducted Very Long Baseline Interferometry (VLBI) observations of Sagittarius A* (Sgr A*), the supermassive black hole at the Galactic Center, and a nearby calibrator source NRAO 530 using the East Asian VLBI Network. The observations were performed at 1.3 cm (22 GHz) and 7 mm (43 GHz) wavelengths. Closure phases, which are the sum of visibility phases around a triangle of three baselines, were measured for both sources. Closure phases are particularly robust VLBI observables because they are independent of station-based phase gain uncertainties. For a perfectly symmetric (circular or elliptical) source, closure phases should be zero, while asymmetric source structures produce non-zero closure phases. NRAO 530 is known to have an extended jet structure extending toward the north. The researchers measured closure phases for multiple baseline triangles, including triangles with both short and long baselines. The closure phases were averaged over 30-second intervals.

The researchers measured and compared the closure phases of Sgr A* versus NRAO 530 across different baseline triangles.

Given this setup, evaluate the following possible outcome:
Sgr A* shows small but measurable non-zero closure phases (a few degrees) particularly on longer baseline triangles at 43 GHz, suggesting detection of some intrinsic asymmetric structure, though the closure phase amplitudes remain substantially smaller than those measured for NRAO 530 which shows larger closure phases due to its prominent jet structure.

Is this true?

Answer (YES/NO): NO